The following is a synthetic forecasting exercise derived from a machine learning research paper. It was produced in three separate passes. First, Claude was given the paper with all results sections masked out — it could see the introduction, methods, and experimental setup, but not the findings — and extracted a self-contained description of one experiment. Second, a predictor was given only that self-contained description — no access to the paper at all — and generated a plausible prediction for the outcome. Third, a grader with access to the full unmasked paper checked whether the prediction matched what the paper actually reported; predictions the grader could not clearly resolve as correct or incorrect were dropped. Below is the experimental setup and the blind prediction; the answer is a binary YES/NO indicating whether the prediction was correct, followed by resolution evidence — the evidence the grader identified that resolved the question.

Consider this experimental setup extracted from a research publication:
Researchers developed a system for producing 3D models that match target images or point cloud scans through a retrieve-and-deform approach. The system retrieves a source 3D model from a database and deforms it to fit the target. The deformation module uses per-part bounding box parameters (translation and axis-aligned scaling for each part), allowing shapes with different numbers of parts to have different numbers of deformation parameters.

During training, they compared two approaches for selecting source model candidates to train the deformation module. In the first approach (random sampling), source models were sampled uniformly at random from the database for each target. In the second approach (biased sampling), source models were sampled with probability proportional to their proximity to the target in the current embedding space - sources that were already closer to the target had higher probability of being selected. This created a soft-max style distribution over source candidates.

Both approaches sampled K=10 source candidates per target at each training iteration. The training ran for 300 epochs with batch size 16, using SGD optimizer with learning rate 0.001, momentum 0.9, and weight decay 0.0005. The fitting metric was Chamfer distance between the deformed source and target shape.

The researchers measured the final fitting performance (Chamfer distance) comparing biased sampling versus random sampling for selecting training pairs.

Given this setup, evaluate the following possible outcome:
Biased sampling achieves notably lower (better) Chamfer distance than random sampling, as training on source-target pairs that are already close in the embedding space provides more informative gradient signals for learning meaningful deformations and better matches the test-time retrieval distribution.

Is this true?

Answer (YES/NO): YES